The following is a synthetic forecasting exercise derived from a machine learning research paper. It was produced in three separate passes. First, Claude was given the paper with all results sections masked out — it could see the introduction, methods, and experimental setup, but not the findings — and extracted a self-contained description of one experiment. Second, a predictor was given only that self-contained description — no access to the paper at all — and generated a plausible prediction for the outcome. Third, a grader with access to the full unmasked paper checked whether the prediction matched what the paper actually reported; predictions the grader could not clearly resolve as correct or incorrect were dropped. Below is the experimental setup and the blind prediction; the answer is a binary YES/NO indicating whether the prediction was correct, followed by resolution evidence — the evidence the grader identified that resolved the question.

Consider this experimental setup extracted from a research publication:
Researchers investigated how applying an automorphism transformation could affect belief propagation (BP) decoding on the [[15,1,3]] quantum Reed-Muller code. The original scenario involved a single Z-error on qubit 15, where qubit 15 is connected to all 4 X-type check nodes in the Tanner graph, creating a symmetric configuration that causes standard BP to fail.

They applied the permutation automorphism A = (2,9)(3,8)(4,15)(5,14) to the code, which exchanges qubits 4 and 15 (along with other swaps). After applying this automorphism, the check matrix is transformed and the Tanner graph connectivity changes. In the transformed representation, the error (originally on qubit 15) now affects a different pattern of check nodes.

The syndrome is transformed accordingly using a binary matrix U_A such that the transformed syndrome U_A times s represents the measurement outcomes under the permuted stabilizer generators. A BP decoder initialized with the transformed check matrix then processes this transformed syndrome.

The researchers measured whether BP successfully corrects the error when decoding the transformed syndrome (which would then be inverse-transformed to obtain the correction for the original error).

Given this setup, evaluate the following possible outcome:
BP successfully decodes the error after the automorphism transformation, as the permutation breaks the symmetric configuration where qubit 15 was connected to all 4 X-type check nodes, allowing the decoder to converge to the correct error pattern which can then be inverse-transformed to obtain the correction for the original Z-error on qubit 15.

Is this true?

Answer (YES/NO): YES